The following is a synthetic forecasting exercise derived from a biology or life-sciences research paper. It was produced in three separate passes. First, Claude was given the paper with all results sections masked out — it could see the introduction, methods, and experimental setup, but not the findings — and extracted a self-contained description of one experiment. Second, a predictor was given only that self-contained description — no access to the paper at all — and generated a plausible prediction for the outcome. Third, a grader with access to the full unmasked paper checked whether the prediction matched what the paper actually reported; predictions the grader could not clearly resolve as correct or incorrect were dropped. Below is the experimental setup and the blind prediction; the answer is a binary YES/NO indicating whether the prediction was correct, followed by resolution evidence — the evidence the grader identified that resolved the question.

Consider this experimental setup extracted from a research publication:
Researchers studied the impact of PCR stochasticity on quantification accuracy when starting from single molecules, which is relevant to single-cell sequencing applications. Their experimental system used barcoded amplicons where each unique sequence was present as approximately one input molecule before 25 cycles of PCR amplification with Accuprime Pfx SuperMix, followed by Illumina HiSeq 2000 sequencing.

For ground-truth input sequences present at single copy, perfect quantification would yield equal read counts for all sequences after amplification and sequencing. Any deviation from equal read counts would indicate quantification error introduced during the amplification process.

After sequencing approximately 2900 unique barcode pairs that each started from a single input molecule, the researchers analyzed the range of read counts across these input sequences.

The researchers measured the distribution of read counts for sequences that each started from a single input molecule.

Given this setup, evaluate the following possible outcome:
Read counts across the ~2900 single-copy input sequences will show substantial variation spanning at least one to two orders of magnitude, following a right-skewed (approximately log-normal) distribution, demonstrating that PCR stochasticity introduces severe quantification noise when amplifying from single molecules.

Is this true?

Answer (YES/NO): NO